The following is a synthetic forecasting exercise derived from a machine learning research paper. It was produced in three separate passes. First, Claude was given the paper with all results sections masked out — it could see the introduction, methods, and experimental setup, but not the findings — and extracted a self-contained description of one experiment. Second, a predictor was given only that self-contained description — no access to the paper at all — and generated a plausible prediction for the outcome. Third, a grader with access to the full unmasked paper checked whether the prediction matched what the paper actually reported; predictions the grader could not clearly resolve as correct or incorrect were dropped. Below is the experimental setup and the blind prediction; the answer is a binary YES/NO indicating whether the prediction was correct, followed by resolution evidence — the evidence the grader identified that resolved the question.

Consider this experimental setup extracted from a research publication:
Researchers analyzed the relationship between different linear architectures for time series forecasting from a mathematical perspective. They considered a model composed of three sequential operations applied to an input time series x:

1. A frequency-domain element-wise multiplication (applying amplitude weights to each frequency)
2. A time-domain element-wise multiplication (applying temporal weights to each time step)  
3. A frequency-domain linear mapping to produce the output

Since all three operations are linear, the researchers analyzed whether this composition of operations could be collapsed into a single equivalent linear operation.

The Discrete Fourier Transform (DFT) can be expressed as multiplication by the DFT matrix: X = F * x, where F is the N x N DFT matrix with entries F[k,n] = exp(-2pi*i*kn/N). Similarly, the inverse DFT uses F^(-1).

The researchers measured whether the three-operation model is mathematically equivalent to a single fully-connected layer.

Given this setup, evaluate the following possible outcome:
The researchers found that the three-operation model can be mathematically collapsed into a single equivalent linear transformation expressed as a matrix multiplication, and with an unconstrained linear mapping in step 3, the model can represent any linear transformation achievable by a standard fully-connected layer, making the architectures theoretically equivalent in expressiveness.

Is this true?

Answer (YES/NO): NO